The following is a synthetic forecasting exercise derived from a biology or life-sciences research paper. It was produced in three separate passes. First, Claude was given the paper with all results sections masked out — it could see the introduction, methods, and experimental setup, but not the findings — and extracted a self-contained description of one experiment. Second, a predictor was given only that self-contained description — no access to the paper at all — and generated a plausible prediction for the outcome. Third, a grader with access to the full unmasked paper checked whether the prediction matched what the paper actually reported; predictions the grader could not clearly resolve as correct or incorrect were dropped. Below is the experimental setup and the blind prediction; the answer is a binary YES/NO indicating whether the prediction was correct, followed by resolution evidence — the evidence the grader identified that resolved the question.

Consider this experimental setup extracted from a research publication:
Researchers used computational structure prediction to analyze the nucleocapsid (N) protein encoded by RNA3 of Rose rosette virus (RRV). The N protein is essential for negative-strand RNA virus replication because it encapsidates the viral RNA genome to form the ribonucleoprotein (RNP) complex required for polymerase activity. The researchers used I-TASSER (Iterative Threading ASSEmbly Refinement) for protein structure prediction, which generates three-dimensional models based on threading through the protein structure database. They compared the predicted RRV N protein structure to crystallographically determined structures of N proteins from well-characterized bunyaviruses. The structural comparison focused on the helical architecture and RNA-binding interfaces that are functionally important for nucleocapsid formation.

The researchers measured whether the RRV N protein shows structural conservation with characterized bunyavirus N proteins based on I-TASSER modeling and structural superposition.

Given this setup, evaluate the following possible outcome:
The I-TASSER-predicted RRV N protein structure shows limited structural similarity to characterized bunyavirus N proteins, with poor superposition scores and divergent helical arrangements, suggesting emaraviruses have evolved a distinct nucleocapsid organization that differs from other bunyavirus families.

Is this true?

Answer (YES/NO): NO